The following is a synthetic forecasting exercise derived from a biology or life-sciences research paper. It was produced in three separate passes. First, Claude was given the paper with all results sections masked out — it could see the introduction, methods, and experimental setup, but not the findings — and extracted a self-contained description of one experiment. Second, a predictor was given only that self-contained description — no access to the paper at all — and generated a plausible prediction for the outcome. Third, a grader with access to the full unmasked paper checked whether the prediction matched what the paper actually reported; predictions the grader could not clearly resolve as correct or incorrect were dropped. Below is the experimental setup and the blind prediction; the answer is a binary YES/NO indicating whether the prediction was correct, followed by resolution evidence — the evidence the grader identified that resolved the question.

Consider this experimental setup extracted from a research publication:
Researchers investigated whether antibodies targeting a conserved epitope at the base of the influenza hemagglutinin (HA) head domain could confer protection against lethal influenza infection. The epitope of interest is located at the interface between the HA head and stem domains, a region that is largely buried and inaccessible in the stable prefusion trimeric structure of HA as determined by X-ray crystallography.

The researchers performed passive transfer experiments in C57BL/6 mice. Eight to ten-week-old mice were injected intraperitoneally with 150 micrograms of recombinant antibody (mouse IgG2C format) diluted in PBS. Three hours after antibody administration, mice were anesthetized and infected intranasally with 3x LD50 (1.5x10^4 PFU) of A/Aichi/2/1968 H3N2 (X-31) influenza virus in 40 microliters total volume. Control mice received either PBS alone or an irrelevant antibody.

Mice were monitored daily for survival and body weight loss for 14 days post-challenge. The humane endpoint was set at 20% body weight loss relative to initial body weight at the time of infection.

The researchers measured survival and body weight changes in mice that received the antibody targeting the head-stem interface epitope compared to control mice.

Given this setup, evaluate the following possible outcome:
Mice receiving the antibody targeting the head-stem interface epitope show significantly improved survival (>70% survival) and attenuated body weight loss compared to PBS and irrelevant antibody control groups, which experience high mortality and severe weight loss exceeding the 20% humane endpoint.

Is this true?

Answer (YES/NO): YES